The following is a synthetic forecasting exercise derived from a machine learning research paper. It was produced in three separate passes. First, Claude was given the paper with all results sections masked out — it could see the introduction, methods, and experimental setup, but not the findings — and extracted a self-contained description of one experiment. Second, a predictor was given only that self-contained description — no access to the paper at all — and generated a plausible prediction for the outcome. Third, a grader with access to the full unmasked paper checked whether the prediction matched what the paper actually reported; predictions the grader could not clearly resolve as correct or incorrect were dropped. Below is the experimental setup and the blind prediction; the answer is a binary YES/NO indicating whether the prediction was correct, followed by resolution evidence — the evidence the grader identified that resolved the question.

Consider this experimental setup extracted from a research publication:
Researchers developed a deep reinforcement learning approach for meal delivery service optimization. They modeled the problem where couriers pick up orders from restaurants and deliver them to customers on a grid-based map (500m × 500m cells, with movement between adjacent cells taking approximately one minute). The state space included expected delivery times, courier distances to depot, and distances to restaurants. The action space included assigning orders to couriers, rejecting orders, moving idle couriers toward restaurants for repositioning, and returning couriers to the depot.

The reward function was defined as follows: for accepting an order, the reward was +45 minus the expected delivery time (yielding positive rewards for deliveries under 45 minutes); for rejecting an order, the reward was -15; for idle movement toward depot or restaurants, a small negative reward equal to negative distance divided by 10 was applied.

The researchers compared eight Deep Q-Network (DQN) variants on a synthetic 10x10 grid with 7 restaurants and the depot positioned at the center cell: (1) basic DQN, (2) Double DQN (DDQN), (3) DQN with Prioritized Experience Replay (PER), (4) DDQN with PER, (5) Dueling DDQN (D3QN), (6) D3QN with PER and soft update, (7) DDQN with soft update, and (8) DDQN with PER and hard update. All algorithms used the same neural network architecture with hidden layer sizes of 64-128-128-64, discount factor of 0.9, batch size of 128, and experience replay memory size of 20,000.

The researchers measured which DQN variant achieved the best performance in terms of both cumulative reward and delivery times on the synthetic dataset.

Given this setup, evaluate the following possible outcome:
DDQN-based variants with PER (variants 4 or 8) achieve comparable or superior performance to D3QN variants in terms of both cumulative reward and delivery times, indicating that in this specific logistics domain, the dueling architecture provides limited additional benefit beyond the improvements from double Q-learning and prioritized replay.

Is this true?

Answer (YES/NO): YES